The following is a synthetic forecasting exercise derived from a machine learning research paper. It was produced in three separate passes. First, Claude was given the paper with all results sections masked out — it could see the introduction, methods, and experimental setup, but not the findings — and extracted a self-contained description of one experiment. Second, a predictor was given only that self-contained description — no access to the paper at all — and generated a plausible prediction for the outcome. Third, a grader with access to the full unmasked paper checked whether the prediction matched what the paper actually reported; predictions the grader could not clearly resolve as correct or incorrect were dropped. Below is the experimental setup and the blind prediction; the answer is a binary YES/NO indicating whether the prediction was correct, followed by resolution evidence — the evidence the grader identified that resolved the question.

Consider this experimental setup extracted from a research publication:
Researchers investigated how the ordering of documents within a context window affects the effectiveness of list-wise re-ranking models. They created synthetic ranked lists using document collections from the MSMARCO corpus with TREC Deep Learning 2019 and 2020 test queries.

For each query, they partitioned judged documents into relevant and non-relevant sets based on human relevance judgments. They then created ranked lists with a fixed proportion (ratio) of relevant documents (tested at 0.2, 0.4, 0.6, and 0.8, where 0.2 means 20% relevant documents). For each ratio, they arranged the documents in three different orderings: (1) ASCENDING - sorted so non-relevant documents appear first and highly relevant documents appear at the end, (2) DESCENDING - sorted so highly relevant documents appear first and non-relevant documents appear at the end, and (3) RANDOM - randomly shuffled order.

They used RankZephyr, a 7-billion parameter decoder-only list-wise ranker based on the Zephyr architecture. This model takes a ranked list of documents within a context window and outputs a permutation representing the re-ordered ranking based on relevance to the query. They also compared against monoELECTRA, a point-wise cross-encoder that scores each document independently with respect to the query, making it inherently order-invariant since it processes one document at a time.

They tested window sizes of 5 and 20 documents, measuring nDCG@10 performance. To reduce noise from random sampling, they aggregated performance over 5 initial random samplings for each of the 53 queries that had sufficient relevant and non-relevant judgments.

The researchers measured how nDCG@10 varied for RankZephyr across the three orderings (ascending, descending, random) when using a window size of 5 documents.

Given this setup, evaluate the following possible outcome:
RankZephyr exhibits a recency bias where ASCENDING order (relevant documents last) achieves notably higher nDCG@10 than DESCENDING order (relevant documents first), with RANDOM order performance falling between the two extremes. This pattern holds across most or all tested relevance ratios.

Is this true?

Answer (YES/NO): NO